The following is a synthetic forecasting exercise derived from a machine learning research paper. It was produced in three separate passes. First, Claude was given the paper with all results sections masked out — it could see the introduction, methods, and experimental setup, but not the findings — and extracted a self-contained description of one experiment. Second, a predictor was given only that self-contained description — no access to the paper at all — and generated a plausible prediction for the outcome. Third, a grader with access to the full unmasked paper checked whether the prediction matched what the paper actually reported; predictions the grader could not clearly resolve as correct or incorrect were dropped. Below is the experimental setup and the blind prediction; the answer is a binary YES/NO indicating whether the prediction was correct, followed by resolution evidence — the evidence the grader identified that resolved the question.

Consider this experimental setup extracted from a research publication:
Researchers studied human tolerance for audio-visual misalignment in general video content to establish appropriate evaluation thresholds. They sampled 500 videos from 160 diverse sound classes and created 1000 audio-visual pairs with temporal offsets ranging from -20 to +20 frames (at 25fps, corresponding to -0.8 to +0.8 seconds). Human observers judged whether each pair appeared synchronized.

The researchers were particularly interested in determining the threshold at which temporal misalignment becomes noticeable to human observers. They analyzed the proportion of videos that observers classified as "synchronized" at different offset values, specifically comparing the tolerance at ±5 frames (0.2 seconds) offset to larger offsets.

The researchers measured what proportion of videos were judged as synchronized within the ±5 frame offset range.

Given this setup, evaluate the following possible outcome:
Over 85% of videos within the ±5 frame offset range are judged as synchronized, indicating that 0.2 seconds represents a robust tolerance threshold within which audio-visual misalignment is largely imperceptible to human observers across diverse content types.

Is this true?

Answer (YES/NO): YES